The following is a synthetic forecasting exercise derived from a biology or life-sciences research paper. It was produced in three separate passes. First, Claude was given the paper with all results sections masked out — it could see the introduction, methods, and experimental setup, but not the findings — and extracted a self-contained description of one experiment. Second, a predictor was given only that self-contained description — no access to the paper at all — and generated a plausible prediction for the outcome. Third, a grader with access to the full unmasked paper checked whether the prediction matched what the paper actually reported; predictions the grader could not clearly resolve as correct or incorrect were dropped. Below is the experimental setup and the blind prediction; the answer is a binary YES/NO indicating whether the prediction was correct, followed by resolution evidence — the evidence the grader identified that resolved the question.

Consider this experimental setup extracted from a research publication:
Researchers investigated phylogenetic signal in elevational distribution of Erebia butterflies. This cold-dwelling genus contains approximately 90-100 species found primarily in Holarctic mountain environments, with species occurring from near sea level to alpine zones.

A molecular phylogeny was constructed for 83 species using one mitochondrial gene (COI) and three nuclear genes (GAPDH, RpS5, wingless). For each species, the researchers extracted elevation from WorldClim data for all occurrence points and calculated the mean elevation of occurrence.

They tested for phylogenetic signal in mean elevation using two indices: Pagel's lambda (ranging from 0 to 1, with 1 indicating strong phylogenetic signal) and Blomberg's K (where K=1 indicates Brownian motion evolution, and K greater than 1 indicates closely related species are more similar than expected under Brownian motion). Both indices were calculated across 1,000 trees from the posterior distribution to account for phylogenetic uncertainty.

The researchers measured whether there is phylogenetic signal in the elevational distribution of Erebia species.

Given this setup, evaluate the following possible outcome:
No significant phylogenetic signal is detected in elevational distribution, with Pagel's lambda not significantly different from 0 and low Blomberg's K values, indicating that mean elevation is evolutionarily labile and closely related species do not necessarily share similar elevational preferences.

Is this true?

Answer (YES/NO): NO